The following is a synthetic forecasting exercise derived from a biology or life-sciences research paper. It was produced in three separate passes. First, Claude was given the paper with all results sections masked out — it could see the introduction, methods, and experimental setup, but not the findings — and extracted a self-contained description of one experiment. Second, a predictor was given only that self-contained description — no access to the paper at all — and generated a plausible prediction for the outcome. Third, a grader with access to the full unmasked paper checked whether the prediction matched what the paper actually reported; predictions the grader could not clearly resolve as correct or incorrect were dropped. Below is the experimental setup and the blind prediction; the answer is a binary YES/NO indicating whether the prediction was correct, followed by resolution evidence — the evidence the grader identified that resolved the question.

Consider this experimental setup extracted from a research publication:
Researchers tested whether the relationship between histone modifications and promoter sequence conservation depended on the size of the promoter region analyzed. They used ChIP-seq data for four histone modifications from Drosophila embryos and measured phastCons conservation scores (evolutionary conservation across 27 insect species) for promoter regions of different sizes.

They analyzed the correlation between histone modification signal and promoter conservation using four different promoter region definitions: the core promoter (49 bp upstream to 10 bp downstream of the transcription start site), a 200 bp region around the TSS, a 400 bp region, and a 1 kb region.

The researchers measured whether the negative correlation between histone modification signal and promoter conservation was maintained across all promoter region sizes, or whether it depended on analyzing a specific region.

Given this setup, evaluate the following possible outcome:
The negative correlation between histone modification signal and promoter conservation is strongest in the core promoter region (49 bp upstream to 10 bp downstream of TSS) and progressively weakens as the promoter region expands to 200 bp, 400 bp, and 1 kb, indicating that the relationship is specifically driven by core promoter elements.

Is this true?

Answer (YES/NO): NO